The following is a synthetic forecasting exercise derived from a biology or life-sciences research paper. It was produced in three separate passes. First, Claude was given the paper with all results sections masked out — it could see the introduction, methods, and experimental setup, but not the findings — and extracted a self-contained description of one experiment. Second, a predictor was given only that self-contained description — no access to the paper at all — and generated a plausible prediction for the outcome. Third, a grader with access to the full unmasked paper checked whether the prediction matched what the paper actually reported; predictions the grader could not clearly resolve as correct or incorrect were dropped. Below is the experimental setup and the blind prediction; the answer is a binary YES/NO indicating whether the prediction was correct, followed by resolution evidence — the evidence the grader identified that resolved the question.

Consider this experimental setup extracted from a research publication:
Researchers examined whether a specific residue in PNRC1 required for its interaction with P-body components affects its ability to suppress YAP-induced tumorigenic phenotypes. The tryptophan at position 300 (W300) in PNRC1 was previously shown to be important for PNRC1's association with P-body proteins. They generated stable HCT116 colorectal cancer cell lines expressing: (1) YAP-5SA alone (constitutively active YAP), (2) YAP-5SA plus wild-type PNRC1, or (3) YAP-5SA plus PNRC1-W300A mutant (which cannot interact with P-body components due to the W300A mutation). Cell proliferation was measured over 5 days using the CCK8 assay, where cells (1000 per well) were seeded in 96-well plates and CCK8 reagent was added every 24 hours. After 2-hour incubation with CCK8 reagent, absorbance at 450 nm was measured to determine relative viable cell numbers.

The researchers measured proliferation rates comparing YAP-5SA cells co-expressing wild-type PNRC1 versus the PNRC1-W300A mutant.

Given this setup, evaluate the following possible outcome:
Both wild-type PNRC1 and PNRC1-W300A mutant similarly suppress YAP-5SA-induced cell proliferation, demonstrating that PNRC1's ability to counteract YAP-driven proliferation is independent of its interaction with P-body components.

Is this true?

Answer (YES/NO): NO